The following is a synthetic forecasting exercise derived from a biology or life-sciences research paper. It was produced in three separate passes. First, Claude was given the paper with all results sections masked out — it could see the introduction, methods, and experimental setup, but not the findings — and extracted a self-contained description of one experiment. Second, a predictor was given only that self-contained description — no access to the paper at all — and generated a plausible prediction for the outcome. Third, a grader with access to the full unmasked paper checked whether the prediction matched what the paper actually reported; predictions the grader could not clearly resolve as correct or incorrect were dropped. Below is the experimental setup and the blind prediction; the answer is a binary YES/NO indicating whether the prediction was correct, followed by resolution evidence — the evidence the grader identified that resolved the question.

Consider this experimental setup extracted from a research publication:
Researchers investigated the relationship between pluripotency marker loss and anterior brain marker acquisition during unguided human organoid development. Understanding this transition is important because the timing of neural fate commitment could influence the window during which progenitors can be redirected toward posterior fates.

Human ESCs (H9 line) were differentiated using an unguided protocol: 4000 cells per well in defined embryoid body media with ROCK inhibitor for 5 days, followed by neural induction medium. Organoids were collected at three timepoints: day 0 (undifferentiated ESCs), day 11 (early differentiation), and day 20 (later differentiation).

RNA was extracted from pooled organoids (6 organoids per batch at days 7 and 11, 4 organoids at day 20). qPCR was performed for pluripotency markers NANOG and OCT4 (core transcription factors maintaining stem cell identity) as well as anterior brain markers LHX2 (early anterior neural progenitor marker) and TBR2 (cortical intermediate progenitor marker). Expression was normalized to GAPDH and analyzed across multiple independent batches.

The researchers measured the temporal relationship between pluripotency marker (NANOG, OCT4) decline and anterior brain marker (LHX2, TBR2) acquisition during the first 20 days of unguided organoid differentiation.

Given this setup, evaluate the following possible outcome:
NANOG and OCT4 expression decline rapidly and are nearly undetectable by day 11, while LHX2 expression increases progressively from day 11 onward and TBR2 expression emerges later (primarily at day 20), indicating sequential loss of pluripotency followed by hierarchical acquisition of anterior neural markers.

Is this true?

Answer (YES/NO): NO